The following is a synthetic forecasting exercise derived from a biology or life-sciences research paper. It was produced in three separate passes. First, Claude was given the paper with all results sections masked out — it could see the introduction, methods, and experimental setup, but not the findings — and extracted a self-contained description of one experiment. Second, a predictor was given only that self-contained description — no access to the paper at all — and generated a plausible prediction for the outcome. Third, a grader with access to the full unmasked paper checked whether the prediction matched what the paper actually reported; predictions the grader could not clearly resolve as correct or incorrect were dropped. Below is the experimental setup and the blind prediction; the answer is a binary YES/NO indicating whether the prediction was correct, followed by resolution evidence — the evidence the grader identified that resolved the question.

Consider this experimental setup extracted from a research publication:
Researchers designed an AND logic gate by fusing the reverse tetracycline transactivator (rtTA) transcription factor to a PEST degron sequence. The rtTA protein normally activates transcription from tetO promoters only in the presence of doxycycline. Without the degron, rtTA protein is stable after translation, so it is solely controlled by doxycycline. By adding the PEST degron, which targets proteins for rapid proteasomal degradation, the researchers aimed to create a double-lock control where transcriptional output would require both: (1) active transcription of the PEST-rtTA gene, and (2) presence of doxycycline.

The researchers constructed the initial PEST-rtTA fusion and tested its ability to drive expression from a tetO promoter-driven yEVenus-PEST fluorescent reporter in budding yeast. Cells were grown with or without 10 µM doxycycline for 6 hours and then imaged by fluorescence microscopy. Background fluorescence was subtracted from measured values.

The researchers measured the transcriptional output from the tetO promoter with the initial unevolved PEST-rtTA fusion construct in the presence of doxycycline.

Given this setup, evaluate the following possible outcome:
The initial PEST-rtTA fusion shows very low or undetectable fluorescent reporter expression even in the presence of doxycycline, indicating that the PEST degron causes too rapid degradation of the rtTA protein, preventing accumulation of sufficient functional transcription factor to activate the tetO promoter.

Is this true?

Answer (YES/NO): YES